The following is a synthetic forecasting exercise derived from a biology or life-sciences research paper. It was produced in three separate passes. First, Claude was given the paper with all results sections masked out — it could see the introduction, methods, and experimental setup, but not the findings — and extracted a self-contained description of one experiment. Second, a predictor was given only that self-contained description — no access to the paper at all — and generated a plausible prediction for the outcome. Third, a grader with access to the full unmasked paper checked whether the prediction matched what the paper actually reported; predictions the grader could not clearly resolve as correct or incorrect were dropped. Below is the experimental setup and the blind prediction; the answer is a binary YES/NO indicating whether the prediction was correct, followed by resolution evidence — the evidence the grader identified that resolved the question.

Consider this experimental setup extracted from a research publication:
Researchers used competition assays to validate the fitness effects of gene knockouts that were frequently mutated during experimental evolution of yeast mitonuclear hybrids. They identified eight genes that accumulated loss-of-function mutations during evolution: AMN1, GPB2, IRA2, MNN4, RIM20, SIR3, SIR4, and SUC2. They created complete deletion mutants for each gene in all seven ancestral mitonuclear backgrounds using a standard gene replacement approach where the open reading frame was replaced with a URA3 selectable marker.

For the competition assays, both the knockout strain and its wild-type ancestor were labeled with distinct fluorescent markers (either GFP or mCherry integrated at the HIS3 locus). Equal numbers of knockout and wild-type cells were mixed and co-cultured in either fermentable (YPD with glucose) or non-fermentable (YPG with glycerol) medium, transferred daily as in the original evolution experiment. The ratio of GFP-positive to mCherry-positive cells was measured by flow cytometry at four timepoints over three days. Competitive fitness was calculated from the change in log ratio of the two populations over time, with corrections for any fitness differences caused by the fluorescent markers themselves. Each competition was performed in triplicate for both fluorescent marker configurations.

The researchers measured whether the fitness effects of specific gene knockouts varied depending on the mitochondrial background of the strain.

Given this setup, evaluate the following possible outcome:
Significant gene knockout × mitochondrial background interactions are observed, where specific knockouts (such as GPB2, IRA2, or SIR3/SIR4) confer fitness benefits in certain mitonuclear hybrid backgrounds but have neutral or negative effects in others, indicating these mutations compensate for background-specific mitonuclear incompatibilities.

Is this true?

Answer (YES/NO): YES